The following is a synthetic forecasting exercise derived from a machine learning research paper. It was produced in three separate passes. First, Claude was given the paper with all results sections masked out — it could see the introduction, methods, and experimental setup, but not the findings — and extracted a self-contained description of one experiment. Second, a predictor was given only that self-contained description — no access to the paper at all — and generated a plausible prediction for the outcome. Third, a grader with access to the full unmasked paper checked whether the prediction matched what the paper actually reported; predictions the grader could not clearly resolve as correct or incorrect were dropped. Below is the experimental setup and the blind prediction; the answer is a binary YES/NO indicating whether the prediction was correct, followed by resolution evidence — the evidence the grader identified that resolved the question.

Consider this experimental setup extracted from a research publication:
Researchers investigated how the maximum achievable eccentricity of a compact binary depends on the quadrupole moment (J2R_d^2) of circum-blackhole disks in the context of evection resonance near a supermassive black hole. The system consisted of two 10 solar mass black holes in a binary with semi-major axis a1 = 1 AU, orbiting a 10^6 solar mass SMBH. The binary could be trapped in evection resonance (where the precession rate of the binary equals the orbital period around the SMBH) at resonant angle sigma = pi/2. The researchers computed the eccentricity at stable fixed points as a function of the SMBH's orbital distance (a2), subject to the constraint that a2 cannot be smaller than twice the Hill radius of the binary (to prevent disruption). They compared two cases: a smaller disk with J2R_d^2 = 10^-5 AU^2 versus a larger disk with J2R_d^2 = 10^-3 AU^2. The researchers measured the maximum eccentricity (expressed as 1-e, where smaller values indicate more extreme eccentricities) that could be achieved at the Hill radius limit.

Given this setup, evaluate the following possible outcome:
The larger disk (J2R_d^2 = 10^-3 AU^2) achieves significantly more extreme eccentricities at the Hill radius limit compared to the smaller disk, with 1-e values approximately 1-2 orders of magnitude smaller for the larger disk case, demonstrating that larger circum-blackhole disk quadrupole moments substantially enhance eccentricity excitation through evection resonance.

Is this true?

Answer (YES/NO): NO